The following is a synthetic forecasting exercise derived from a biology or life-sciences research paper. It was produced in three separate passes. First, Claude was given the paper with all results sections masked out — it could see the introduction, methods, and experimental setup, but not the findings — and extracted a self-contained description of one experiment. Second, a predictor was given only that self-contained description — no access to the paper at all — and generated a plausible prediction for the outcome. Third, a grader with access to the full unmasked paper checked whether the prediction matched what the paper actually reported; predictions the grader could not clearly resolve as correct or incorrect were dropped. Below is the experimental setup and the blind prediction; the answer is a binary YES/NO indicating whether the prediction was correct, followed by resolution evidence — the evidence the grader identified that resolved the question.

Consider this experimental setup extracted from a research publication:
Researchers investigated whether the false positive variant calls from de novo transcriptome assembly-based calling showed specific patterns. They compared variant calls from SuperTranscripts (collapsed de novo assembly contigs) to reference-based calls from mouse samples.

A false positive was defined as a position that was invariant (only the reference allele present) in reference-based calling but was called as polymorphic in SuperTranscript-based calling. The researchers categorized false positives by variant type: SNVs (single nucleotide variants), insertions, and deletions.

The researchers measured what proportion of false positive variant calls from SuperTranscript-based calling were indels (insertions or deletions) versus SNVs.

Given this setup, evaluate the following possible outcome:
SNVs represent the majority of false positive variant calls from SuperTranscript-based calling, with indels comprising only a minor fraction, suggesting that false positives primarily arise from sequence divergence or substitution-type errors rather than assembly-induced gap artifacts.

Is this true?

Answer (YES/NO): NO